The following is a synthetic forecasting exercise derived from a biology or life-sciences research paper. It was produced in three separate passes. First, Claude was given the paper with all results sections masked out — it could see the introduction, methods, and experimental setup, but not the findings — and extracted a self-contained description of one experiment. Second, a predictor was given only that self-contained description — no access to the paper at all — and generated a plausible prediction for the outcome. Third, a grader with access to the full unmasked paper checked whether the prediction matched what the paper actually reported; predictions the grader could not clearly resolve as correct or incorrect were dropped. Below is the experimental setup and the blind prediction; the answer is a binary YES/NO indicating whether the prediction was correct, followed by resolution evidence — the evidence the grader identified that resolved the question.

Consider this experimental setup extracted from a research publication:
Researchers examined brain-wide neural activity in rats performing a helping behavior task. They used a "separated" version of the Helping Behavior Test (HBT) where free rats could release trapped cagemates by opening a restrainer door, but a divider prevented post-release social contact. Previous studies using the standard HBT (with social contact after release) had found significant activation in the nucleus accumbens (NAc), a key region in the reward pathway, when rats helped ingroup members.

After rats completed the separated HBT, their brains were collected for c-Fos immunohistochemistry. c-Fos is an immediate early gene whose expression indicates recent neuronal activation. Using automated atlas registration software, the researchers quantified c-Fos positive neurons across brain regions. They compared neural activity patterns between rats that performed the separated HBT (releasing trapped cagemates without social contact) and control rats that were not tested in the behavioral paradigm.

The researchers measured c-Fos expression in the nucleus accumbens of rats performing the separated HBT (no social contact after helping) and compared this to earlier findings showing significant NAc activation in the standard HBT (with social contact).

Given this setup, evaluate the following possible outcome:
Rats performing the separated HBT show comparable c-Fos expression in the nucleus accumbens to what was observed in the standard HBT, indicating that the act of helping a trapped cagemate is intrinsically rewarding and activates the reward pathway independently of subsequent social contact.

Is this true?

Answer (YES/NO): NO